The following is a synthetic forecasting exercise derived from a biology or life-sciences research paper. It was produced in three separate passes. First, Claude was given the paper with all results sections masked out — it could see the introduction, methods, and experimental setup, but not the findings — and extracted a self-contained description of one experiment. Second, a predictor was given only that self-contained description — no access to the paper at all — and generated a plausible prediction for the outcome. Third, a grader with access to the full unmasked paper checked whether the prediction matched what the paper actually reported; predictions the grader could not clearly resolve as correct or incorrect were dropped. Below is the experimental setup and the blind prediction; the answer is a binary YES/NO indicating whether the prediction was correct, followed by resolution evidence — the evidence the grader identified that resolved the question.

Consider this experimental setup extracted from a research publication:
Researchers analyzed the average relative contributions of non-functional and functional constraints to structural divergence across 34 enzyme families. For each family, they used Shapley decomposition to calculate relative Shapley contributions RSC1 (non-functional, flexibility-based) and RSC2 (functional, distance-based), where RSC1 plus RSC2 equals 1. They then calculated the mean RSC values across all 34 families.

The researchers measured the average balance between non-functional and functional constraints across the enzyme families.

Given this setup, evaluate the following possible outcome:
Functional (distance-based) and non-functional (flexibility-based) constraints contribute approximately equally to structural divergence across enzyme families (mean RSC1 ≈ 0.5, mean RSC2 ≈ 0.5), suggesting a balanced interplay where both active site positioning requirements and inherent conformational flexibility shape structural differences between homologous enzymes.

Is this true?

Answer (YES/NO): NO